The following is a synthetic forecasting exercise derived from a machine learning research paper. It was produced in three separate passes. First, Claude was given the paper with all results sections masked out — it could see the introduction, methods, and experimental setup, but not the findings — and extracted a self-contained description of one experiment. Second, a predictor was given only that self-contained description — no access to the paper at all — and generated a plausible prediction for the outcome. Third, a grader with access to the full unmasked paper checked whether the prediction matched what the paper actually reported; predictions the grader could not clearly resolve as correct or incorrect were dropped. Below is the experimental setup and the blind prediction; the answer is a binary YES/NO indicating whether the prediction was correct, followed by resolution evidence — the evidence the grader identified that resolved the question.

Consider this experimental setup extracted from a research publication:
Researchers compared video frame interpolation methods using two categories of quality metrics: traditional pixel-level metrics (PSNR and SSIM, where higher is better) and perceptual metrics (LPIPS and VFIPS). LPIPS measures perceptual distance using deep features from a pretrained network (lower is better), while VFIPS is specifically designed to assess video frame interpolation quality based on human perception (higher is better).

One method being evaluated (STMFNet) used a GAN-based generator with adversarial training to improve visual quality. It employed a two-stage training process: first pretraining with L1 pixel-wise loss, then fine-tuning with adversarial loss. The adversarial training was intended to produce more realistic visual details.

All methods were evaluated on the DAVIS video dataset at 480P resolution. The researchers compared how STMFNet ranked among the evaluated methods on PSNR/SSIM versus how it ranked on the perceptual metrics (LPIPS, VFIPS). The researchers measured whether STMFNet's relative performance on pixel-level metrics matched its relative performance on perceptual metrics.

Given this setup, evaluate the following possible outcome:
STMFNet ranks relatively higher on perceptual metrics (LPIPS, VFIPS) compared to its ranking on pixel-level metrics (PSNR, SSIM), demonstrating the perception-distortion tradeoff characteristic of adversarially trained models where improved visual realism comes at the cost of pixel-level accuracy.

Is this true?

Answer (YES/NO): NO